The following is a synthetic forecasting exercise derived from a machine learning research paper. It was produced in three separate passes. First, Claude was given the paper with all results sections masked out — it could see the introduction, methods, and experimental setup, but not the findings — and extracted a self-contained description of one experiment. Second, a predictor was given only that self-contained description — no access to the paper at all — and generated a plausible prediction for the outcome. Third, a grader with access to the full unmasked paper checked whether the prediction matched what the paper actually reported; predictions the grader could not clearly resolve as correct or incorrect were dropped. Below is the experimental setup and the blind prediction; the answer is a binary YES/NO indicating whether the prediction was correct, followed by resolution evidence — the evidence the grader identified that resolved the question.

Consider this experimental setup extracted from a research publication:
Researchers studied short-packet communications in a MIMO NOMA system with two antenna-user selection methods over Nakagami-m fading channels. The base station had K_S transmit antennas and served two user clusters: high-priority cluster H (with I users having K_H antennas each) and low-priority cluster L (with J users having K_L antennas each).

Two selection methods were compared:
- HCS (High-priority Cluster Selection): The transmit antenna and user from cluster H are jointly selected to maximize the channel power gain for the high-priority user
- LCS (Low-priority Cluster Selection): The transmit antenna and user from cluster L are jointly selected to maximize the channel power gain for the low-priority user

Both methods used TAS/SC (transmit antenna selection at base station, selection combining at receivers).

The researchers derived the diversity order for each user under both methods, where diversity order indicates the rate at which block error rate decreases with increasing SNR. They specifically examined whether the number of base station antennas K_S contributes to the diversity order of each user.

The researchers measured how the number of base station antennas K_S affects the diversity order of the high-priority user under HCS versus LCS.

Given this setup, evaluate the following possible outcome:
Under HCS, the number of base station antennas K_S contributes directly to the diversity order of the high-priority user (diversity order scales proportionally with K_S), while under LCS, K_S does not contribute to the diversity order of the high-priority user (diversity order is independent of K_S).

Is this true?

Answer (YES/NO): YES